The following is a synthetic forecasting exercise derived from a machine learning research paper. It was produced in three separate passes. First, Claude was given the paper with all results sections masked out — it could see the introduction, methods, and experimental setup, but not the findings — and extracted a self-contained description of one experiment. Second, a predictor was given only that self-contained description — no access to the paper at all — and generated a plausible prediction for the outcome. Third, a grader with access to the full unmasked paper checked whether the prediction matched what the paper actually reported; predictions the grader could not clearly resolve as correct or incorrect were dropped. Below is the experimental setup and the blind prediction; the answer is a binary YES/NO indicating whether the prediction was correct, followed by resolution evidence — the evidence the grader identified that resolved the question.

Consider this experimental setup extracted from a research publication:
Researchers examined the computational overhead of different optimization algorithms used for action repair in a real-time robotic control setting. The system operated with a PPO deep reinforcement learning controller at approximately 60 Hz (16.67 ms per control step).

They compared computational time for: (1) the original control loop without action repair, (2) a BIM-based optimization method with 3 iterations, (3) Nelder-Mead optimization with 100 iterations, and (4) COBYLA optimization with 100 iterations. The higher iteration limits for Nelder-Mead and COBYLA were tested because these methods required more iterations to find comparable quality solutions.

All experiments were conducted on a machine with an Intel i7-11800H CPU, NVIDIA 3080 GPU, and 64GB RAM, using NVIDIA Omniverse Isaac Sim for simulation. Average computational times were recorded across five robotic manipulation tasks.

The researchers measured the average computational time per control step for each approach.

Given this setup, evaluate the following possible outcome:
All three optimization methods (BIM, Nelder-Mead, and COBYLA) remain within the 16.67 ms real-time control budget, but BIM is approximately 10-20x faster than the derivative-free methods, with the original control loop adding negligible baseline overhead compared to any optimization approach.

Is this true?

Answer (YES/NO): NO